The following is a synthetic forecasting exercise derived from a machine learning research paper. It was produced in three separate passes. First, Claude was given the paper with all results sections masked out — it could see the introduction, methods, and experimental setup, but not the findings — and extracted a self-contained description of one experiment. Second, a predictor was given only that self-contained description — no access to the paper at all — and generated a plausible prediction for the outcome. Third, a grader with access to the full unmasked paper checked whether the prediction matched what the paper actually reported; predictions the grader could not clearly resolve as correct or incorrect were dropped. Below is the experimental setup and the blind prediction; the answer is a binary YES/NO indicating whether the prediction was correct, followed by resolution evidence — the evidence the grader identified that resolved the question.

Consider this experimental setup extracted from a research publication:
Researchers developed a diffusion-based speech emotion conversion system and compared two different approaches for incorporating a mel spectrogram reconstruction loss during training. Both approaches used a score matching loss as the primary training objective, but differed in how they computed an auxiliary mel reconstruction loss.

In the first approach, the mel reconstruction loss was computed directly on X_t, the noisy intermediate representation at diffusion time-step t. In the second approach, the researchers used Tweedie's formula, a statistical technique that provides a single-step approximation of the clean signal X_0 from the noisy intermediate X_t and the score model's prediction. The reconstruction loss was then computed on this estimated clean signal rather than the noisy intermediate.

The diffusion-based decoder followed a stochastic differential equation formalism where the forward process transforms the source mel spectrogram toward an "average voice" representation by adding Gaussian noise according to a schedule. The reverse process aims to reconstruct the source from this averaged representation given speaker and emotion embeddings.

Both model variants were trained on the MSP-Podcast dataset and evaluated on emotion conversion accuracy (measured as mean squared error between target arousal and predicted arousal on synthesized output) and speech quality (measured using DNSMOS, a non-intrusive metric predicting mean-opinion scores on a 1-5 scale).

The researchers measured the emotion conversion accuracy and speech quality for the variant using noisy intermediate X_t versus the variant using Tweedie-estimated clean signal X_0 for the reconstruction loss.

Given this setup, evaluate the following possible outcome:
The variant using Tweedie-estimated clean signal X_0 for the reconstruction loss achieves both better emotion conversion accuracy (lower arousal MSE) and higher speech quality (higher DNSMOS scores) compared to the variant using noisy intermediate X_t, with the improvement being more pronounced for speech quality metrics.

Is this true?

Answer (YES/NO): NO